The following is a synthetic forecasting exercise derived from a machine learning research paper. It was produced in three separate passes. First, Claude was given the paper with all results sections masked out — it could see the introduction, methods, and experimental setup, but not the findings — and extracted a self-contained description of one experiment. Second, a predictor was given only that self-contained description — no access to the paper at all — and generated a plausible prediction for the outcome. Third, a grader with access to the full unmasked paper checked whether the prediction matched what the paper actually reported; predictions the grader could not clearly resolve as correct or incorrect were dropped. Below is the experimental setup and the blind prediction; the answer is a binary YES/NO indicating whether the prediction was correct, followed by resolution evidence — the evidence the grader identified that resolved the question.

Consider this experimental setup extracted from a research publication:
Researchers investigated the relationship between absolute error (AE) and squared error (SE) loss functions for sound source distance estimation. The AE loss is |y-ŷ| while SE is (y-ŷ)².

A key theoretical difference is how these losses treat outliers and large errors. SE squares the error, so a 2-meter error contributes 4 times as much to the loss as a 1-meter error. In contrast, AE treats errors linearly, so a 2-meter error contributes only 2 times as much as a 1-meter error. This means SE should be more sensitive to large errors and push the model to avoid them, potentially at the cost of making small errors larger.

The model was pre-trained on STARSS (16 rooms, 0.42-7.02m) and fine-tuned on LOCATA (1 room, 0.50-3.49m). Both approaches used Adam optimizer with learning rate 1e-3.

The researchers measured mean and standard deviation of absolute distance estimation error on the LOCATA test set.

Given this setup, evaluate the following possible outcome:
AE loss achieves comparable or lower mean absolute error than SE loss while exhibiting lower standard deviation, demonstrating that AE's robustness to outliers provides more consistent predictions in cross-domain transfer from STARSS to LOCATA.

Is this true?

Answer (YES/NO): NO